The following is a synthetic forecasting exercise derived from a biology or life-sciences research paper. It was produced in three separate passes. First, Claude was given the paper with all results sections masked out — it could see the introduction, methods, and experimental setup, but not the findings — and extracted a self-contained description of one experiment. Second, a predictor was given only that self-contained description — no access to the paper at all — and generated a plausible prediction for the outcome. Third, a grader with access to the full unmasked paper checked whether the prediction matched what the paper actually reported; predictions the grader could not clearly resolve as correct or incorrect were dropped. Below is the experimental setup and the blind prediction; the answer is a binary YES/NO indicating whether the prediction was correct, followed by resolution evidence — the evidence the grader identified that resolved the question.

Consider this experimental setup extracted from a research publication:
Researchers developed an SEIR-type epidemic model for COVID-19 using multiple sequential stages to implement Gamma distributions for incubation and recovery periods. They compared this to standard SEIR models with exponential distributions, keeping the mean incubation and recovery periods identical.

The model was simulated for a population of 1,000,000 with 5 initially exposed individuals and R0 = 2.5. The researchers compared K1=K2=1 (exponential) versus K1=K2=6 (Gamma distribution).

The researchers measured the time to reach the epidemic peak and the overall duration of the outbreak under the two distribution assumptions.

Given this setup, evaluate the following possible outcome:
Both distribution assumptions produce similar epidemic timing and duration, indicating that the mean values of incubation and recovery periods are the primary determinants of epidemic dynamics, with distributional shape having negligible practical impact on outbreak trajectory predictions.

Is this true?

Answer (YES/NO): NO